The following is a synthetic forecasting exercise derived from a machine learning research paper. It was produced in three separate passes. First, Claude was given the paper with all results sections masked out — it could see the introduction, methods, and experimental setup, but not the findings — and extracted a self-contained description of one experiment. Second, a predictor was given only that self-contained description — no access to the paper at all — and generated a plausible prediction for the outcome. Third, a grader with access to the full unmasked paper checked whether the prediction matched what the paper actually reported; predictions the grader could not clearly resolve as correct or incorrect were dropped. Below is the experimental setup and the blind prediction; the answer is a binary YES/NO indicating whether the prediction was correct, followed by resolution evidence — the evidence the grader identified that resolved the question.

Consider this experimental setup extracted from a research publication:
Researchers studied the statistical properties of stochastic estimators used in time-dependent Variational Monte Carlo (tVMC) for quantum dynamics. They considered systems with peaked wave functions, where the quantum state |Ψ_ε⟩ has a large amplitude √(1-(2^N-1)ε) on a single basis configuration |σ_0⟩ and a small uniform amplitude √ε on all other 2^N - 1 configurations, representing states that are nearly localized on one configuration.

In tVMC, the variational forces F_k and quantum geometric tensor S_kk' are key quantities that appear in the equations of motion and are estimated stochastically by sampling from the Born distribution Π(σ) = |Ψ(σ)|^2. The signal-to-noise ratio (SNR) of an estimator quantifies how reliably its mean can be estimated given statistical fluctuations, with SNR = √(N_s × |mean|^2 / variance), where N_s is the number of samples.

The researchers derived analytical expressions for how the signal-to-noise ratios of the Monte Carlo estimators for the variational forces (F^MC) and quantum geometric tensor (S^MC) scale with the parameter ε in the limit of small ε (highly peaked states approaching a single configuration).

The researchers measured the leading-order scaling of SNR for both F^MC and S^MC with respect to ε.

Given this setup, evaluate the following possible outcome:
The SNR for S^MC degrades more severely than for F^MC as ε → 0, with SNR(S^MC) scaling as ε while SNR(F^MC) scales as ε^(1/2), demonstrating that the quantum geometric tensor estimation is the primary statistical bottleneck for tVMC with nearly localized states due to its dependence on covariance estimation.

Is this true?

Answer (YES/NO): NO